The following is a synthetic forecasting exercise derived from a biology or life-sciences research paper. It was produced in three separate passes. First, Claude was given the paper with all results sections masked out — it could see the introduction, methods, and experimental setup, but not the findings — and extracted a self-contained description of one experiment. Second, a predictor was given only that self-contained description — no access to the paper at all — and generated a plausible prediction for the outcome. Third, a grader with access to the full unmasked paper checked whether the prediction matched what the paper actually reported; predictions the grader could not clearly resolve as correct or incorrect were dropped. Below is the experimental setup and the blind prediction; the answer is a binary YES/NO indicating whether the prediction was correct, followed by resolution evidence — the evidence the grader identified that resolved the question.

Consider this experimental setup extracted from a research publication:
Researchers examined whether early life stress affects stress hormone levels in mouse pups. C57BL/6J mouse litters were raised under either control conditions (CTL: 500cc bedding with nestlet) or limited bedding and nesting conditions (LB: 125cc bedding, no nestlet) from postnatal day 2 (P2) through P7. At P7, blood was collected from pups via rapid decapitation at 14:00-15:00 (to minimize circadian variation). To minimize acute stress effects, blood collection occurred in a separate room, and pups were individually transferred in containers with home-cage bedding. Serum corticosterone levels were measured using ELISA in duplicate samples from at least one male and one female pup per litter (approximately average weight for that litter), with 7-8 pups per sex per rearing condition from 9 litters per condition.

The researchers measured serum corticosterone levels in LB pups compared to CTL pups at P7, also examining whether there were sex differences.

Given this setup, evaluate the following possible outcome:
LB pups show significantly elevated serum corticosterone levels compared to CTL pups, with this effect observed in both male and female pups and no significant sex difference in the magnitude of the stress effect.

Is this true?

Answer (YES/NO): YES